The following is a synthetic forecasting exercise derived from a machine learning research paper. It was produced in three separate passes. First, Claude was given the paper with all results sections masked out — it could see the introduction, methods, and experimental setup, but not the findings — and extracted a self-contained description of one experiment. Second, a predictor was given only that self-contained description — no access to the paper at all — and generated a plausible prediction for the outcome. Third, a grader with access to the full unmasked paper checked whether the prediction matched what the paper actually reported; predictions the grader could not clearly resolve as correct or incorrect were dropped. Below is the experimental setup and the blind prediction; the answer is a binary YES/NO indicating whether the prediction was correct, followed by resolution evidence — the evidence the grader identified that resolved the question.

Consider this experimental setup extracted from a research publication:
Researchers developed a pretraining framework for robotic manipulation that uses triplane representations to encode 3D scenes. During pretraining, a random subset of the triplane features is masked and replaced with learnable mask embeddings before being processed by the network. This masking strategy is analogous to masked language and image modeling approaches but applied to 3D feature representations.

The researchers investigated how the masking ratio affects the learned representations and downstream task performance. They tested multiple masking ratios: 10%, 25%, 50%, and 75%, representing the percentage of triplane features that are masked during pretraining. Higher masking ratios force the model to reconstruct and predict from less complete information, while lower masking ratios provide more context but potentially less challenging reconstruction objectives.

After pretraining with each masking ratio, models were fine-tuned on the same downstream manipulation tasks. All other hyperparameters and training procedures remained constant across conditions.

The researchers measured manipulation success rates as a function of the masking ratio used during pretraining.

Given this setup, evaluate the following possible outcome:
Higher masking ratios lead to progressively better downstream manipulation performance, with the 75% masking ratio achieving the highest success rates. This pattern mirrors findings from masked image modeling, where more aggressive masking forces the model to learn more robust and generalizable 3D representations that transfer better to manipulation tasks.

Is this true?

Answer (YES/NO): NO